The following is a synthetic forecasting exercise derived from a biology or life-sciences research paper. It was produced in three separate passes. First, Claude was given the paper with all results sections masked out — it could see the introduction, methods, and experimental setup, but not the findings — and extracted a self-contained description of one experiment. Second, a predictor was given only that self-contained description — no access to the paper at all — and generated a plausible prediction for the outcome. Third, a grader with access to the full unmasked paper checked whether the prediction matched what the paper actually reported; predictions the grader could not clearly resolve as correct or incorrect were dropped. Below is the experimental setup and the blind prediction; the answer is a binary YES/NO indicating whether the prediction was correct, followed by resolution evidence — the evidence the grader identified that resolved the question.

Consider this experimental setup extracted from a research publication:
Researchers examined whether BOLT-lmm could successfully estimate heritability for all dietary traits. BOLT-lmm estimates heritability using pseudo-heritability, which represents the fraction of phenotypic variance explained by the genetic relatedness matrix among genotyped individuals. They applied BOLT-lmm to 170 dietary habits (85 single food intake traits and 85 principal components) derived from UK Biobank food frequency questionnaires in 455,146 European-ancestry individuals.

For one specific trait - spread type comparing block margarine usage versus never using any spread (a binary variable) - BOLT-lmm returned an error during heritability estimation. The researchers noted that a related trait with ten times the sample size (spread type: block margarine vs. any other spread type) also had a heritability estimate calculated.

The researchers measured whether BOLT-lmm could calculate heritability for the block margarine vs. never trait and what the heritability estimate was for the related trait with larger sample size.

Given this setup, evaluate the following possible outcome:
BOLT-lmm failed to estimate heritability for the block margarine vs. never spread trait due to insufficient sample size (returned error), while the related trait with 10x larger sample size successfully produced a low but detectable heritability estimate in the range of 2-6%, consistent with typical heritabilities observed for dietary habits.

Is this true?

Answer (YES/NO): NO